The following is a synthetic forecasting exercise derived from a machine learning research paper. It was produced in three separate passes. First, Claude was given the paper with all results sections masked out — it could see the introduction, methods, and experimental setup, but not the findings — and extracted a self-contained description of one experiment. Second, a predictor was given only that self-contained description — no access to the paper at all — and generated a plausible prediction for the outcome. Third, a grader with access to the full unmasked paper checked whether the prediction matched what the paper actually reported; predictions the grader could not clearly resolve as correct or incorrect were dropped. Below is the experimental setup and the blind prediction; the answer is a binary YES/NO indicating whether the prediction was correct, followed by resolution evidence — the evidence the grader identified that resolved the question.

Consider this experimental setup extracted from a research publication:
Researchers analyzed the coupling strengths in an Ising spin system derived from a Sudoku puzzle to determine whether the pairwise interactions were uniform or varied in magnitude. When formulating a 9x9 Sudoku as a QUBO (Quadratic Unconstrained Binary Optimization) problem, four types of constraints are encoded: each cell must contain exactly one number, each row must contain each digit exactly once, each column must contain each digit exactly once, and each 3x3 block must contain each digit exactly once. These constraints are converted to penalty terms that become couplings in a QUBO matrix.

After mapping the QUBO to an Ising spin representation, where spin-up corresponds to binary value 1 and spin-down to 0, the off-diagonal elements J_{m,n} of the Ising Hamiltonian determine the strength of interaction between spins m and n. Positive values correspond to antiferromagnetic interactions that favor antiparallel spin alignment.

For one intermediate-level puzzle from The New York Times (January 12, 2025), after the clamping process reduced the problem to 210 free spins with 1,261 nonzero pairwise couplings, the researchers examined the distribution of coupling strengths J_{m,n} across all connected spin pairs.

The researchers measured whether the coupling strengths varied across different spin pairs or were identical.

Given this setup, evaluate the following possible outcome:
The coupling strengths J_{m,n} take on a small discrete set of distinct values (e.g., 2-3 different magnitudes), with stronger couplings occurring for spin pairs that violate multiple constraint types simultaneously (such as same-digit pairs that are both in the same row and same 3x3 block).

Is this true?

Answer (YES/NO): NO